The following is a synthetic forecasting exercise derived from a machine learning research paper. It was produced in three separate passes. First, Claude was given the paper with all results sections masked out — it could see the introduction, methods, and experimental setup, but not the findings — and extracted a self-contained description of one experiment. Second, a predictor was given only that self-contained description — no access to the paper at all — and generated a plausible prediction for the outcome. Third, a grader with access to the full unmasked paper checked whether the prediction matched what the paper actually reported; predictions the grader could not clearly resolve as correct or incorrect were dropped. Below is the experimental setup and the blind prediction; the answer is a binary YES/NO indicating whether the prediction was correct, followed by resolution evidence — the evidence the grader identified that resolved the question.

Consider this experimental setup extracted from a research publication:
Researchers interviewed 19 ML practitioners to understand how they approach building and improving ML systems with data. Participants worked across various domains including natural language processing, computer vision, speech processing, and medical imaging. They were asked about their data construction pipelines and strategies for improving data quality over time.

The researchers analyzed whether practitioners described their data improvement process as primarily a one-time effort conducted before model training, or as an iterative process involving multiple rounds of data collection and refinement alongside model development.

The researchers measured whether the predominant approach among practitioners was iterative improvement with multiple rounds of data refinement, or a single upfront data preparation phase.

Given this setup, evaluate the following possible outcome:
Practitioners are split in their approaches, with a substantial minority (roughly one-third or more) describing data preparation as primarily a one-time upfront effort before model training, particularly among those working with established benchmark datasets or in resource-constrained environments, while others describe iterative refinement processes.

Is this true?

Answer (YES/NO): NO